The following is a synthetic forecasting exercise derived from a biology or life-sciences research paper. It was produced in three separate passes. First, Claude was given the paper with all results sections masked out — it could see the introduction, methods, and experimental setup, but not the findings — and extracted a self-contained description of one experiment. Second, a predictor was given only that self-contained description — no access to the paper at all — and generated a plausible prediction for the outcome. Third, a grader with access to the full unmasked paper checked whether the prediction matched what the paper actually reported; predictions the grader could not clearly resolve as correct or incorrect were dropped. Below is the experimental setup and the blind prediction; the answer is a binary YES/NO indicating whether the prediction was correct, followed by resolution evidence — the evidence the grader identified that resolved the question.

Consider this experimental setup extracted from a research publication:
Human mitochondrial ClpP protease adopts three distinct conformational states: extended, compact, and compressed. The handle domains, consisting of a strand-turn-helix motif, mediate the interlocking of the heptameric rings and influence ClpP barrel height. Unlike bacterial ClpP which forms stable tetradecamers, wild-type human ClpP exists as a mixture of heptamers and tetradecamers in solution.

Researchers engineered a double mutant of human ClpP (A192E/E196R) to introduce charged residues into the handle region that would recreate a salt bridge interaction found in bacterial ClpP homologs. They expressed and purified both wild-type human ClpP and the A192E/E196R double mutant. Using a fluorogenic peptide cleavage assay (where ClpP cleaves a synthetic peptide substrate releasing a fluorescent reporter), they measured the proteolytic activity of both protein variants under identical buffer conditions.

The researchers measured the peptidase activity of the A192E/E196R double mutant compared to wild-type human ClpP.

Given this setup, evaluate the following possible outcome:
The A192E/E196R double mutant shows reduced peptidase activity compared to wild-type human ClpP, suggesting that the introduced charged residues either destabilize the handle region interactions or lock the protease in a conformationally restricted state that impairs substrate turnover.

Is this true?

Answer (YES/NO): NO